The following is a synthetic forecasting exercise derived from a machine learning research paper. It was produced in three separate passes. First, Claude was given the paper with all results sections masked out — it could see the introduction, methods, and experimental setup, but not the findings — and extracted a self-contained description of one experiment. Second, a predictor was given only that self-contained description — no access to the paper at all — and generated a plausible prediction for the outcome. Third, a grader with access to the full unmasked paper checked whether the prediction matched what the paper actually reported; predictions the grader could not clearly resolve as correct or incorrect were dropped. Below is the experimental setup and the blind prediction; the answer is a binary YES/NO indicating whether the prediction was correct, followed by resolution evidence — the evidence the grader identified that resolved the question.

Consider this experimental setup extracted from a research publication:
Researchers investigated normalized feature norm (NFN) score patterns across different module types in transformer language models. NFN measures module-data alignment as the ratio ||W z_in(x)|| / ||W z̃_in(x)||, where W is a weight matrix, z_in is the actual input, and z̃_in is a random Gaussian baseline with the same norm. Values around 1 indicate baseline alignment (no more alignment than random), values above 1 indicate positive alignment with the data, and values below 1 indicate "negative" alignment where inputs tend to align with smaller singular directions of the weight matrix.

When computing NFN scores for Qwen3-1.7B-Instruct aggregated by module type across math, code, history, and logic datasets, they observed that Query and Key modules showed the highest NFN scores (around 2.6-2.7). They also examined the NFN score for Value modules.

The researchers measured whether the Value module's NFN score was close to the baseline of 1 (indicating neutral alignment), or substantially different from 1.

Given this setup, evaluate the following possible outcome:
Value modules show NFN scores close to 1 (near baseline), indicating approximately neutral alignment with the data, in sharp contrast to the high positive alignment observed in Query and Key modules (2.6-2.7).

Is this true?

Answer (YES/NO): NO